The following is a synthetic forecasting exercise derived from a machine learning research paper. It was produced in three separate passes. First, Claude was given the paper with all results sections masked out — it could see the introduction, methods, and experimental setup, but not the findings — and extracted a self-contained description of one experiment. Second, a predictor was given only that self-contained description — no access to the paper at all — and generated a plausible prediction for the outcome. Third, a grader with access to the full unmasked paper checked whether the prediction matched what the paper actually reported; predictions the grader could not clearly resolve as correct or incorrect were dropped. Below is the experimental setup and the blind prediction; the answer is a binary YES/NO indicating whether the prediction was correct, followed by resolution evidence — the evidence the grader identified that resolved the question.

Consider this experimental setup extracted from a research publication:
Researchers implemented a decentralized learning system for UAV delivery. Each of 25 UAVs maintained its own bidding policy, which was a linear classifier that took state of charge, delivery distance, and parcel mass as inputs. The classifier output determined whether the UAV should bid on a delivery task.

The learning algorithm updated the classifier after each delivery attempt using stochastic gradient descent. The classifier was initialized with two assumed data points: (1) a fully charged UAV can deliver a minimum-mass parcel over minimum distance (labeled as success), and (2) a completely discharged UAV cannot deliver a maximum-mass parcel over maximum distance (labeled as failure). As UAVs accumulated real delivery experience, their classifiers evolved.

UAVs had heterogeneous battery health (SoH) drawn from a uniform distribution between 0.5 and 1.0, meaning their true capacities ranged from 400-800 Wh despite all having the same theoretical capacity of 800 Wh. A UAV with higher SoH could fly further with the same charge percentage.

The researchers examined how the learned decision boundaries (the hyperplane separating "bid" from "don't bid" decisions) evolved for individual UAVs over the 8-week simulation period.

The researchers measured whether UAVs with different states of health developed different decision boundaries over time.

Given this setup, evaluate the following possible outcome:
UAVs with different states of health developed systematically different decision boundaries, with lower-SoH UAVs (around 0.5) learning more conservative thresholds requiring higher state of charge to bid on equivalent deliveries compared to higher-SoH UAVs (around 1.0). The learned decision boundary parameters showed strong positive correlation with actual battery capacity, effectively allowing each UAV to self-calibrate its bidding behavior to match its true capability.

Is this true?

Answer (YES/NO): YES